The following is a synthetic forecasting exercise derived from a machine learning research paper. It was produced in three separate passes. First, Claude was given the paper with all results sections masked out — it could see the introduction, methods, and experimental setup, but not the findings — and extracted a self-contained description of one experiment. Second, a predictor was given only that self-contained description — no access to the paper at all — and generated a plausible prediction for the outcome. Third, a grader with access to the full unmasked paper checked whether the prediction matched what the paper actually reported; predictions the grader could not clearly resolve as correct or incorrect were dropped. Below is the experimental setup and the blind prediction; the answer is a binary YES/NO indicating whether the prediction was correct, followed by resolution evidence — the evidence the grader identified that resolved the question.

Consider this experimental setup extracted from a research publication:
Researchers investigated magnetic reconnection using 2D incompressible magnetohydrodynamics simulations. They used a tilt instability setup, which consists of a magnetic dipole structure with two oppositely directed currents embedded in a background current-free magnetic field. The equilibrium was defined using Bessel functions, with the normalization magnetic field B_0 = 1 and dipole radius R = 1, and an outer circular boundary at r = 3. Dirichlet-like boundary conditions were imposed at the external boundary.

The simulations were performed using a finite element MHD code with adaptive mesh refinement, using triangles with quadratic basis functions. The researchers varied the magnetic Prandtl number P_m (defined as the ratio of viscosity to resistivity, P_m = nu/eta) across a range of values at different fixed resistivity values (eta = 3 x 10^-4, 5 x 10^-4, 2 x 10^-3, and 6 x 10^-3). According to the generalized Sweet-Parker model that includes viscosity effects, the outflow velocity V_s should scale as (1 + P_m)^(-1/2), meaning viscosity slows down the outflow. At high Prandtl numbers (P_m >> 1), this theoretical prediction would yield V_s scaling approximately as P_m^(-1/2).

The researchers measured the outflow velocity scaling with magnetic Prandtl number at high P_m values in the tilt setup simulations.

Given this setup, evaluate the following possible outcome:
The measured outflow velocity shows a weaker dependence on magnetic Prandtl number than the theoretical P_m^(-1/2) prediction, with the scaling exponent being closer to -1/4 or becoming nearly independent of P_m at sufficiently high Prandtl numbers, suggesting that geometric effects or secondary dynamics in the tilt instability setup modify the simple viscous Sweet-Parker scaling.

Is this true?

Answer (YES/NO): YES